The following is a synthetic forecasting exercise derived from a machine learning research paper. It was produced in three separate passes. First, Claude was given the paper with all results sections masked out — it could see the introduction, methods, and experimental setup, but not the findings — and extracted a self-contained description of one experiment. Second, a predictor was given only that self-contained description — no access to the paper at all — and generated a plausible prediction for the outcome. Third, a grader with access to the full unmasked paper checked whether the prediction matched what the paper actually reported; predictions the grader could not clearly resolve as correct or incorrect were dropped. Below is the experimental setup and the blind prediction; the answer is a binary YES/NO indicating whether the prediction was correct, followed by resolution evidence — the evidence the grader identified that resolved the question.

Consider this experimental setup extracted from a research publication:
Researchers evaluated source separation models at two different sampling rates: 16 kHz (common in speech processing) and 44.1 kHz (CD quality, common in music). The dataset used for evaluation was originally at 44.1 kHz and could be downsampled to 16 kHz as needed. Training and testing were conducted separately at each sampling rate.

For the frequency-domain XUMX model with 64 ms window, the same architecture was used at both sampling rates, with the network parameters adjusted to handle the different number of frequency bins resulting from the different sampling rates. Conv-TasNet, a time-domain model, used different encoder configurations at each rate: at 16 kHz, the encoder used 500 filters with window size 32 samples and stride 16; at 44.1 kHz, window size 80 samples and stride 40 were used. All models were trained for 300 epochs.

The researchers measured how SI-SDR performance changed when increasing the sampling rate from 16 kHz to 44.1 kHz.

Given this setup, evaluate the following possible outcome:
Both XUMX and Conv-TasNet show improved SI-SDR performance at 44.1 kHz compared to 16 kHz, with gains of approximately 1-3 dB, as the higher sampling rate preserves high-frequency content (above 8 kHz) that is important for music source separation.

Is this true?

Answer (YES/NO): NO